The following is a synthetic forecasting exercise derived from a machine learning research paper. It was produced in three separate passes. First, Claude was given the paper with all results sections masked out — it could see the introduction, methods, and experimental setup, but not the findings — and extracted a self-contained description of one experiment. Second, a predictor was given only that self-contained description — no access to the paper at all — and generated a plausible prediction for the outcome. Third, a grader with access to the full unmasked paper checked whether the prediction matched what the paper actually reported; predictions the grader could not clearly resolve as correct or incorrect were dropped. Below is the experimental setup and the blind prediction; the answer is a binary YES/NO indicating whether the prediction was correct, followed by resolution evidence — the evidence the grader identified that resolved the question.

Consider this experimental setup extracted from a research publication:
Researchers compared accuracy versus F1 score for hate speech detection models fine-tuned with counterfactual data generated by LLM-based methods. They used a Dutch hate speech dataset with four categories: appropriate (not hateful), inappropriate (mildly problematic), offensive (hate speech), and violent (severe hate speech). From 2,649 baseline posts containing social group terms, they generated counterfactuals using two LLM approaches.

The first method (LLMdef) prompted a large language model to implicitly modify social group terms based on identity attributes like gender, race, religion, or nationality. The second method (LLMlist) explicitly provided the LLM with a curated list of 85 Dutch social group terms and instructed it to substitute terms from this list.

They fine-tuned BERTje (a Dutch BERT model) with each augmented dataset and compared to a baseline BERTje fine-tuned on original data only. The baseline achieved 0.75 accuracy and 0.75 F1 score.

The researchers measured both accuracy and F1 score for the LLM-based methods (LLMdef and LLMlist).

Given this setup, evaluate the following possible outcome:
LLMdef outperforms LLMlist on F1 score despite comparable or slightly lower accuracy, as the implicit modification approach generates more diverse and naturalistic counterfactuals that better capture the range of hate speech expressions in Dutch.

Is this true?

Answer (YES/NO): NO